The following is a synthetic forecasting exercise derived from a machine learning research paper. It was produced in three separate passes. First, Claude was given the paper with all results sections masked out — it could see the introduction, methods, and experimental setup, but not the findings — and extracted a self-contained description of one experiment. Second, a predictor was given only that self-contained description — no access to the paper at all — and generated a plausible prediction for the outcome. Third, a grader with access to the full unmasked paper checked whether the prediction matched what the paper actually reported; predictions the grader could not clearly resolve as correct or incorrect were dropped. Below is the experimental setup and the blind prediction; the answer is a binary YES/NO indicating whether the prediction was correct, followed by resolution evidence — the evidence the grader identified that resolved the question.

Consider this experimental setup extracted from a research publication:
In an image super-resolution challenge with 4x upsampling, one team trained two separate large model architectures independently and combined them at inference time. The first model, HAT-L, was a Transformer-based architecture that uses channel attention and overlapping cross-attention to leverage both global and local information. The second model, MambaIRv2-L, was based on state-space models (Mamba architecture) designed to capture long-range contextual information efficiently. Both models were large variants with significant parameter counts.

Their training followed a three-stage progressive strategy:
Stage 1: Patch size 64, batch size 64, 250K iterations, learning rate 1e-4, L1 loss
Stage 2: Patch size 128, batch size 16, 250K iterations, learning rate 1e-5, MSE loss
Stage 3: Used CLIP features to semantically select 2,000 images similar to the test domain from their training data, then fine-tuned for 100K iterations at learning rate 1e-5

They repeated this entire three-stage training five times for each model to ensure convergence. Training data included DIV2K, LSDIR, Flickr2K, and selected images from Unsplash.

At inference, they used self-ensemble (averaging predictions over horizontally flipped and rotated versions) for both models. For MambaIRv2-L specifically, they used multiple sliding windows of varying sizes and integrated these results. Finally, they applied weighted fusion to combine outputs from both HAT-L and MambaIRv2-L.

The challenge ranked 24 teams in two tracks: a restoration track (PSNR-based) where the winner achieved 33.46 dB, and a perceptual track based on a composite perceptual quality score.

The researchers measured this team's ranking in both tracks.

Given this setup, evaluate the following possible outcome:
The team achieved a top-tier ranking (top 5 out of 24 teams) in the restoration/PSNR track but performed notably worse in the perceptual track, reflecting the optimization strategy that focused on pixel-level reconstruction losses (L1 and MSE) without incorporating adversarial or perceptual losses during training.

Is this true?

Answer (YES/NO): NO